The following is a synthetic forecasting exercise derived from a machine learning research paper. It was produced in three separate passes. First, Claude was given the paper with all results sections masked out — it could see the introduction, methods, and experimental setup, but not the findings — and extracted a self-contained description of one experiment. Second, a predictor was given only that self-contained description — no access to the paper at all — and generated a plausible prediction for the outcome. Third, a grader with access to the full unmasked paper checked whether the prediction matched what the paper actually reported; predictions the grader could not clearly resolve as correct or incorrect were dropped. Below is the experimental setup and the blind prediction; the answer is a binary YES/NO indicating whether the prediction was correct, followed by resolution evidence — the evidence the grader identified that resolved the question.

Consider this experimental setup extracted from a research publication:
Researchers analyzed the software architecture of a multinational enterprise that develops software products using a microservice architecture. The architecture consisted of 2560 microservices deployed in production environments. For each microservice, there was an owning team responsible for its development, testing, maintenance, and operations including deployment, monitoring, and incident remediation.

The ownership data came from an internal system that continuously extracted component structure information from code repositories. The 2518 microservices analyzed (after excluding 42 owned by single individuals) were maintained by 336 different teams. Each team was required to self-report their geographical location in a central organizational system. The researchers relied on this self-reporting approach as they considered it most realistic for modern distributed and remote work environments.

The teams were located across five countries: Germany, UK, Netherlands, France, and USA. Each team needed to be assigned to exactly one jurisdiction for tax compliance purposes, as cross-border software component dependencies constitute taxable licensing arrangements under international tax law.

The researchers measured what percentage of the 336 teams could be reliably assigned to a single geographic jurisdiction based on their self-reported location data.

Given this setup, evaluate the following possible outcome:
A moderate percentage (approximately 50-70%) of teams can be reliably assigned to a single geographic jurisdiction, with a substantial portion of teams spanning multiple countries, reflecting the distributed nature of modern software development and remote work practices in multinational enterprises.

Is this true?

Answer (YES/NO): YES